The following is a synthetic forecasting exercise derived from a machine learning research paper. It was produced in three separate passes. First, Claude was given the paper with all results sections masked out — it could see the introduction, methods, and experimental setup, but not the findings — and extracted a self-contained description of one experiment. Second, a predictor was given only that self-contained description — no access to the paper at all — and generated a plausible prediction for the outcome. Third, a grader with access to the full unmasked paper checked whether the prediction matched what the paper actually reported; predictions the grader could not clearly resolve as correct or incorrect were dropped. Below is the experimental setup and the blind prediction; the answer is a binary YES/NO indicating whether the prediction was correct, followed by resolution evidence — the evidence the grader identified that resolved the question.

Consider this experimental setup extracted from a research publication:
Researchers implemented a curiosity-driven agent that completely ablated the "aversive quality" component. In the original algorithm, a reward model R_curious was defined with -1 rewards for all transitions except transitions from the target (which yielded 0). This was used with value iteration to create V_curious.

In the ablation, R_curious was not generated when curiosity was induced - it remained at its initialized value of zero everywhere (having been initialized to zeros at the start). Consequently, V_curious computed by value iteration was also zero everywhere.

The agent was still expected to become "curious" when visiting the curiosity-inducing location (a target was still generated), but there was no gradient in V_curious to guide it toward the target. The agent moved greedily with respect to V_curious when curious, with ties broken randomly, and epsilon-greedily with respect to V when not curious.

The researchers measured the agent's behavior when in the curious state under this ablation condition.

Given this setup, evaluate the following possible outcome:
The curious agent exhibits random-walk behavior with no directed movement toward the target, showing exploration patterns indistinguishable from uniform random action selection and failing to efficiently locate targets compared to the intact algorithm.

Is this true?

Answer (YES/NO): YES